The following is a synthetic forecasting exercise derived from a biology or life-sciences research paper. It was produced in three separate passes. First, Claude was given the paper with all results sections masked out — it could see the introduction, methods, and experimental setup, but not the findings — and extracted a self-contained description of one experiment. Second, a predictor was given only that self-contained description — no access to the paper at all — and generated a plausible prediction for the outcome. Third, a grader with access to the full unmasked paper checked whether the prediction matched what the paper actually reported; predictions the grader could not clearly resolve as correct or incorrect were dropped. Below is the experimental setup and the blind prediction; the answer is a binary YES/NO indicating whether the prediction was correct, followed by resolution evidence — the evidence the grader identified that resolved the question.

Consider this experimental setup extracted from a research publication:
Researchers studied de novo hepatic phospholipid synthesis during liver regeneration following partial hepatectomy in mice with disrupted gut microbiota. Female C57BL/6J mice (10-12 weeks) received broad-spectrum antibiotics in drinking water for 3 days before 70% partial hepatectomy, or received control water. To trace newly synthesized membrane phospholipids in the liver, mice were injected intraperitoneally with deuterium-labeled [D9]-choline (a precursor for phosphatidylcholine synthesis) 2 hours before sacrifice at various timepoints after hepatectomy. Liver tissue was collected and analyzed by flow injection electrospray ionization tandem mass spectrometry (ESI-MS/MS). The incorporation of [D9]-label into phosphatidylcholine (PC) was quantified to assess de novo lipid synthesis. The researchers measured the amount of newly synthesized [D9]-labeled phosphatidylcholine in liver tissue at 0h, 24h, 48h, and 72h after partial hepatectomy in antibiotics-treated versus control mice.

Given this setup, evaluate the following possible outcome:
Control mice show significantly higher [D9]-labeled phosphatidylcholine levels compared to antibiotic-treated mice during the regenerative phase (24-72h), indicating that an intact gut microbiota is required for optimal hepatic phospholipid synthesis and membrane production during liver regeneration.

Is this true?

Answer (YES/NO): YES